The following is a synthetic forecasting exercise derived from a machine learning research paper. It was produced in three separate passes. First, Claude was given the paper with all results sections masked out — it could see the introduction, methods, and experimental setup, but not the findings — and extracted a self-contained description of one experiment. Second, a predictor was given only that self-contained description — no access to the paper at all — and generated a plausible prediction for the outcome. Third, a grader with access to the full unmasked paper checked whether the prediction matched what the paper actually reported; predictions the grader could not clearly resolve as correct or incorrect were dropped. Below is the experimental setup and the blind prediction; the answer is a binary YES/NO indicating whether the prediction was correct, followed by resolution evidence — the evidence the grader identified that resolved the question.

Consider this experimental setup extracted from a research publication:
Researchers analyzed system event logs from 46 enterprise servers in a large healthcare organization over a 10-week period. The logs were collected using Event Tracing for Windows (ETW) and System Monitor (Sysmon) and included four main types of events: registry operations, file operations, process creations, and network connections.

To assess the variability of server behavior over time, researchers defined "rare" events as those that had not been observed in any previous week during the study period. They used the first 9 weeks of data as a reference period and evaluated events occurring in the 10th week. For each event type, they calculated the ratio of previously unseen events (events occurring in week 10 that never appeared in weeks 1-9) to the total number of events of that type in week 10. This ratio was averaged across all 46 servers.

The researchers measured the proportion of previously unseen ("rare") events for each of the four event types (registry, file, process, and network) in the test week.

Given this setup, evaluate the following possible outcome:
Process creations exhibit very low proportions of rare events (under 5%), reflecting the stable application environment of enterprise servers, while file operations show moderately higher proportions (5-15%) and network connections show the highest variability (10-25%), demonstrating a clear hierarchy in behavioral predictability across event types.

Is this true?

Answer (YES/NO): NO